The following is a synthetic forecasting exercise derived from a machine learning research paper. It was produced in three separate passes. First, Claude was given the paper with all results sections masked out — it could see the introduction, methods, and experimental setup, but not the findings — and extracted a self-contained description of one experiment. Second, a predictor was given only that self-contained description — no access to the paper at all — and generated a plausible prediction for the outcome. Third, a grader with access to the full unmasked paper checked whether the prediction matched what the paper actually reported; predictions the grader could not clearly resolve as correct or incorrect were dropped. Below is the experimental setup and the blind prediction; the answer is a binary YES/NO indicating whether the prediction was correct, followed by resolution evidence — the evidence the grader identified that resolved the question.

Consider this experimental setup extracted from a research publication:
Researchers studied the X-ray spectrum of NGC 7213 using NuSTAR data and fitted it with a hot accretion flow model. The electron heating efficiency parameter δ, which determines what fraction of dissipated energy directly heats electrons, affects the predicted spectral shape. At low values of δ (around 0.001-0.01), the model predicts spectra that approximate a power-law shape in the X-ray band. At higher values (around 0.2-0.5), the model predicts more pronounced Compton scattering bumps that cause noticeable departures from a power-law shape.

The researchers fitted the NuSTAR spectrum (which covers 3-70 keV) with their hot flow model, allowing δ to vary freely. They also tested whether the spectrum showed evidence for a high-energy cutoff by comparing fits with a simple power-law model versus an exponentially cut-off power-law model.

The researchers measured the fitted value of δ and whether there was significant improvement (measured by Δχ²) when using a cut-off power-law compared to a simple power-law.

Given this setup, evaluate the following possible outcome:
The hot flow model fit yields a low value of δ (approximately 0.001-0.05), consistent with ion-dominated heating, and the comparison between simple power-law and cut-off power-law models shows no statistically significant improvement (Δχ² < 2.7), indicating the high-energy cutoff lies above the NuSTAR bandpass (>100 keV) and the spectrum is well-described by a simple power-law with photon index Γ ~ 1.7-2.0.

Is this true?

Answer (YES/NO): NO